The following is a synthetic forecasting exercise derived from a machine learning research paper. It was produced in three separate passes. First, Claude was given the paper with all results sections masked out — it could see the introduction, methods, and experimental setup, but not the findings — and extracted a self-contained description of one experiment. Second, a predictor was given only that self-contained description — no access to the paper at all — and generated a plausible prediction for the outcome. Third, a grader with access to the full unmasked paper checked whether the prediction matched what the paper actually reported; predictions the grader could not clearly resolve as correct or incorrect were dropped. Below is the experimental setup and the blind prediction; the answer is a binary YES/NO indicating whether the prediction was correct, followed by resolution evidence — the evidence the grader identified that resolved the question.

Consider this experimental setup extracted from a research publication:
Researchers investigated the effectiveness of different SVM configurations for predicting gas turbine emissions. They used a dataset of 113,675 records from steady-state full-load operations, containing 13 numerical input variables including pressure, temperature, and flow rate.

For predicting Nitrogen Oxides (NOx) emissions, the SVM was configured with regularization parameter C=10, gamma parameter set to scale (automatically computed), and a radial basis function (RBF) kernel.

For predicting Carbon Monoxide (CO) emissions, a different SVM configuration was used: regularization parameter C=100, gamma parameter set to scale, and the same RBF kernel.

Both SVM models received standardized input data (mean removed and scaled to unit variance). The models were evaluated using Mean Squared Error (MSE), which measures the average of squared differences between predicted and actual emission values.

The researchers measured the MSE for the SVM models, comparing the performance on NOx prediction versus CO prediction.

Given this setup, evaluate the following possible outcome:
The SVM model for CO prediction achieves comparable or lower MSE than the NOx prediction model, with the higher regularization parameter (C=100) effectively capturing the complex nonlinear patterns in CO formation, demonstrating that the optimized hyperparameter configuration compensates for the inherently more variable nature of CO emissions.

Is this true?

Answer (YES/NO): YES